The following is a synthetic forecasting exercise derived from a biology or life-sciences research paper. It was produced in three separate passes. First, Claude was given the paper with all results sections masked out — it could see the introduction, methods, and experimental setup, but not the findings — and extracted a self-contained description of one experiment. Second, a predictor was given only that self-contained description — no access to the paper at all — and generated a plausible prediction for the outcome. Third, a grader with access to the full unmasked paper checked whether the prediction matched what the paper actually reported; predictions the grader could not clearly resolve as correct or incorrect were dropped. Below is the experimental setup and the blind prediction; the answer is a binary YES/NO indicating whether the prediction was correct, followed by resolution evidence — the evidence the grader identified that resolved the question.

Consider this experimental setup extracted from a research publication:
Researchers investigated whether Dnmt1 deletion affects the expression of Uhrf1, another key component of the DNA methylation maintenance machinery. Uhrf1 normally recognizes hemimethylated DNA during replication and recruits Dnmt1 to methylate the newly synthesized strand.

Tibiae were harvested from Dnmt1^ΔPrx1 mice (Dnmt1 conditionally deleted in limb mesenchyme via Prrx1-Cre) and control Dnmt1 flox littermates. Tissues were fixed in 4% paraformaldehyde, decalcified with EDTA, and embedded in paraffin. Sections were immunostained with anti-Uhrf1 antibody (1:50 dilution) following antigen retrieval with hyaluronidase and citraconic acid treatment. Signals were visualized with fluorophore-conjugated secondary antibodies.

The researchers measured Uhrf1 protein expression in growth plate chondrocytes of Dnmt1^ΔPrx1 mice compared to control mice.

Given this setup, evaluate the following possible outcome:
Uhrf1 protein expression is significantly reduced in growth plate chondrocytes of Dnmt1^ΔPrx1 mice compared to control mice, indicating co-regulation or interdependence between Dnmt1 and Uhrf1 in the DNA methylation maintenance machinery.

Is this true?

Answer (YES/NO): YES